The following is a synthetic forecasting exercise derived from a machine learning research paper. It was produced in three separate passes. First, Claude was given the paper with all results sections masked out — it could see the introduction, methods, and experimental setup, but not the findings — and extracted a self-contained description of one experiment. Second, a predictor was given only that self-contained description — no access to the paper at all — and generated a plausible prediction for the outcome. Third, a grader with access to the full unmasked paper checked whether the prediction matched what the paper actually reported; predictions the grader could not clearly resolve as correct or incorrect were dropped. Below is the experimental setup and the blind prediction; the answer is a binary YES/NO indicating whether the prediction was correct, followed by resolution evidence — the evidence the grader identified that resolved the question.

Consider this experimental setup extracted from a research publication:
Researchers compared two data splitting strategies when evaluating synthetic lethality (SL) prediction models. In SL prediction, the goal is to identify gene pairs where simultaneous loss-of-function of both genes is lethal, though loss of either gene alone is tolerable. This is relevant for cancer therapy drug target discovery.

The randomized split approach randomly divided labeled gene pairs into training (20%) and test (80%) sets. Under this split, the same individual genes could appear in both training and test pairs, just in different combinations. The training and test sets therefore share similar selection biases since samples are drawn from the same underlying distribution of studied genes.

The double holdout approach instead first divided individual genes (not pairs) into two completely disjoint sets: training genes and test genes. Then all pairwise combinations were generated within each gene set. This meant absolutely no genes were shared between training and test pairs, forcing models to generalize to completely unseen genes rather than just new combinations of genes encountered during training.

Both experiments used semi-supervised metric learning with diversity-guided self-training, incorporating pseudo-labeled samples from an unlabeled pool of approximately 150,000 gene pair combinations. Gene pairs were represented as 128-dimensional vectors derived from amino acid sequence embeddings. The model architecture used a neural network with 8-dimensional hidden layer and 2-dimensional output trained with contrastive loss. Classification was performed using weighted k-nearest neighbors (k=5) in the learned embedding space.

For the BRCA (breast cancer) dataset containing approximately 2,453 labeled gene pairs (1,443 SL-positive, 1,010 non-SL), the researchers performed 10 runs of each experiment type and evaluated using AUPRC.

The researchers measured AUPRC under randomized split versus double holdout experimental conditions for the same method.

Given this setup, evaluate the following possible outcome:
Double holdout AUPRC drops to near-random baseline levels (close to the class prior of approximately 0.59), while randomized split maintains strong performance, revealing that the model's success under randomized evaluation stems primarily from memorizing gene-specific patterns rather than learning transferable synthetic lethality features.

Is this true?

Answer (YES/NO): NO